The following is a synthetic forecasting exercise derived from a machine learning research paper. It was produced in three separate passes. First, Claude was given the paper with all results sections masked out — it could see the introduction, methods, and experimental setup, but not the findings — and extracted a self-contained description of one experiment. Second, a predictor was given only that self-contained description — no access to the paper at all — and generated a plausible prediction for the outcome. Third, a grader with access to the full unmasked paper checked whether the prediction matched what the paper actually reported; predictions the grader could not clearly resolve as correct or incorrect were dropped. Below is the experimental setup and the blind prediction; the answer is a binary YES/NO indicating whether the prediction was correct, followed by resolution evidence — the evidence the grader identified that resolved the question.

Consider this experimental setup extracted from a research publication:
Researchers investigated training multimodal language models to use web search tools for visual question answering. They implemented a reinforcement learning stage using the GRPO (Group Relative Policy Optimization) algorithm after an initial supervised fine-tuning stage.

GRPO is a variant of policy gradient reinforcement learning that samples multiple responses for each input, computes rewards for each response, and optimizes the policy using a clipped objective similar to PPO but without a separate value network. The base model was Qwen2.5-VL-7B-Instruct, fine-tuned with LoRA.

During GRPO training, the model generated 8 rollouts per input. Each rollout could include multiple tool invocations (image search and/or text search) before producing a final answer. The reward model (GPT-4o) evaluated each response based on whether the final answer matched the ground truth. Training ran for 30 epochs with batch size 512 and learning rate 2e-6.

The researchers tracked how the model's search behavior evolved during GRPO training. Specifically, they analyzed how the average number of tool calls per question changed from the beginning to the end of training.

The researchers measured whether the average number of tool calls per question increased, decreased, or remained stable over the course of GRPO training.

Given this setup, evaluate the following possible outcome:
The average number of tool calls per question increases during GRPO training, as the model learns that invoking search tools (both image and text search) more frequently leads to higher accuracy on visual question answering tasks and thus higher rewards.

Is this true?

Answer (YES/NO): NO